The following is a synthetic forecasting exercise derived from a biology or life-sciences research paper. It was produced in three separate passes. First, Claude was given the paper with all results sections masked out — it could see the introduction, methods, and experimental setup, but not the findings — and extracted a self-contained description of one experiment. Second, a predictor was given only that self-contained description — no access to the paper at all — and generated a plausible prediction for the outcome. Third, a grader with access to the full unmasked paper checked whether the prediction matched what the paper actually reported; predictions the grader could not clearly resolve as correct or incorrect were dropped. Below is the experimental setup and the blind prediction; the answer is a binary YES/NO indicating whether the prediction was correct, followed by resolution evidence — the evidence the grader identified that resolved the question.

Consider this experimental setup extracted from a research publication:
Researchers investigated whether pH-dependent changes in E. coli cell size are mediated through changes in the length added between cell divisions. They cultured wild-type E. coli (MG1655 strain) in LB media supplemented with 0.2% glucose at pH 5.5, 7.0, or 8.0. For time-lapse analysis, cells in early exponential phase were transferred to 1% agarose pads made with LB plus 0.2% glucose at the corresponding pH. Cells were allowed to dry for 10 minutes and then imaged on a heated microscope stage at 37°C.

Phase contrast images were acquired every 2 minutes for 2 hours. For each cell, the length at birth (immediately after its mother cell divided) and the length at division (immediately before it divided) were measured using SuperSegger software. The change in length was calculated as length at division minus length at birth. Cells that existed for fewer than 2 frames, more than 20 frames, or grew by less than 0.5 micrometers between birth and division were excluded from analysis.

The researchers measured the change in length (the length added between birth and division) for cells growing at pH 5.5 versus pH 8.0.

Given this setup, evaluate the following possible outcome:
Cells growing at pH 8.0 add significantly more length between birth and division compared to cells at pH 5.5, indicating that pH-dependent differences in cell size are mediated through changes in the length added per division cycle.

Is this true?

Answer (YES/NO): YES